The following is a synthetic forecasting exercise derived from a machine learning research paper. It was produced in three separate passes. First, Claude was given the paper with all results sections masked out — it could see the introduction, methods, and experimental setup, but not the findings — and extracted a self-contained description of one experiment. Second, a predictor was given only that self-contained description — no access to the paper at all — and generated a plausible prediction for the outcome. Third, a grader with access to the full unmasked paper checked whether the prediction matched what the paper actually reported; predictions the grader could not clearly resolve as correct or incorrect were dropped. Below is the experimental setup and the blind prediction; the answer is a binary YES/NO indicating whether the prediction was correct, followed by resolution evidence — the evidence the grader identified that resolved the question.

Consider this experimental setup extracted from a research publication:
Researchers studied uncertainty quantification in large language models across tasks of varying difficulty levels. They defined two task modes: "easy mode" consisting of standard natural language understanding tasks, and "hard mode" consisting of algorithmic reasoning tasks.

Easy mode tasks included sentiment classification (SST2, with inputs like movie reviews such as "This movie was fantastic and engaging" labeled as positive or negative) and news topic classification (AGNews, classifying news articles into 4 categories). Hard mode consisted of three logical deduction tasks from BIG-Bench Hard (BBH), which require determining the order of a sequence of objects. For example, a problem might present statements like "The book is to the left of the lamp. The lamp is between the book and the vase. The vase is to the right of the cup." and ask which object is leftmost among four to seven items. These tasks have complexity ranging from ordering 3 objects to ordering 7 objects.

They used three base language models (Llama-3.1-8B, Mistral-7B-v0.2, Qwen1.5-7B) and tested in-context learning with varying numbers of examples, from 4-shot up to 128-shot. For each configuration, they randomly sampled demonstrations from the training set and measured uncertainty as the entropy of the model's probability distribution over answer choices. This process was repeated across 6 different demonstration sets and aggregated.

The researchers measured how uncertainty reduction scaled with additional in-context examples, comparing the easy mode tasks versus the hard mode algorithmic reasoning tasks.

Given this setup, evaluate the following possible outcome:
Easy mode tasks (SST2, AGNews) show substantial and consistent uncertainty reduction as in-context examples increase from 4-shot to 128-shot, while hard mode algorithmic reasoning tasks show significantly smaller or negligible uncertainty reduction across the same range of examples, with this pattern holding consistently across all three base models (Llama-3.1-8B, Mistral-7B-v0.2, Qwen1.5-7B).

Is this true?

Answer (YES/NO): NO